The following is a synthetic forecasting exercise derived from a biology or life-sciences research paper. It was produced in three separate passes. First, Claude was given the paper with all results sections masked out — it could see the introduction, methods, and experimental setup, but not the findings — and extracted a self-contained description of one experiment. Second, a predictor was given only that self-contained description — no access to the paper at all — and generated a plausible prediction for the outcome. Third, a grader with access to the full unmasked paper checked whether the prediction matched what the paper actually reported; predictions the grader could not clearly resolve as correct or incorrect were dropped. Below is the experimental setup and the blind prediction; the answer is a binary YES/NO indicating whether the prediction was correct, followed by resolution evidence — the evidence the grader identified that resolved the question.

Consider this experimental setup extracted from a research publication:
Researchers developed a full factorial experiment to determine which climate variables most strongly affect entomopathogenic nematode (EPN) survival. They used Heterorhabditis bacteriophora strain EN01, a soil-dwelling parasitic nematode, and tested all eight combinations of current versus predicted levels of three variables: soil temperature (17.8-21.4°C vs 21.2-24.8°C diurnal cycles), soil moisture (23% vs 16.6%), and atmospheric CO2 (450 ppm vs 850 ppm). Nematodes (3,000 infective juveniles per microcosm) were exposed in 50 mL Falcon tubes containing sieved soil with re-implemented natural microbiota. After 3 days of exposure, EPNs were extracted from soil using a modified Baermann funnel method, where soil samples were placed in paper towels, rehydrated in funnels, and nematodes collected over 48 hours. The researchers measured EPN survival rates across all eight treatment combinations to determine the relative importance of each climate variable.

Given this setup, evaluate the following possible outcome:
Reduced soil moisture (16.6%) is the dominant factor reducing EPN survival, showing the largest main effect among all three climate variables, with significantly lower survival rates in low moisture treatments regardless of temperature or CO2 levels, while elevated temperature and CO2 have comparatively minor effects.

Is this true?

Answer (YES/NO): NO